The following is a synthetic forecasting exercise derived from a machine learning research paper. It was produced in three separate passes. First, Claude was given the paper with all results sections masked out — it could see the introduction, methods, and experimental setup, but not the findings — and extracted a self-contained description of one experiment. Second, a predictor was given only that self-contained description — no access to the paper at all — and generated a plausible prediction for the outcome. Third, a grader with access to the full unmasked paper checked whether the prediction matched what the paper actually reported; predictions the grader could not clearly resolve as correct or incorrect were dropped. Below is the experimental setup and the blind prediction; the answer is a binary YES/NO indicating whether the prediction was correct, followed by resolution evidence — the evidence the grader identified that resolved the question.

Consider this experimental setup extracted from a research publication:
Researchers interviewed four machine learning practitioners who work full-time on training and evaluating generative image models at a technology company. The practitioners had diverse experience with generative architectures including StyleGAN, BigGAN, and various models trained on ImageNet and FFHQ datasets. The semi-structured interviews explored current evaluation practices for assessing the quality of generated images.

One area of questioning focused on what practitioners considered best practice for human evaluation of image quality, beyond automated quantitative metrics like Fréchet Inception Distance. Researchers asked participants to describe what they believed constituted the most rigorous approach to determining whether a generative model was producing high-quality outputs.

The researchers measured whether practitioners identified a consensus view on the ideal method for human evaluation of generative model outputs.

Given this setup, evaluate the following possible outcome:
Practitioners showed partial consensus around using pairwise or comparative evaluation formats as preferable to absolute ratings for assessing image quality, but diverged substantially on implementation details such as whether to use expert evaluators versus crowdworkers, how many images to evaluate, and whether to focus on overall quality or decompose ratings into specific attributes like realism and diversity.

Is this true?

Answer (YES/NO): NO